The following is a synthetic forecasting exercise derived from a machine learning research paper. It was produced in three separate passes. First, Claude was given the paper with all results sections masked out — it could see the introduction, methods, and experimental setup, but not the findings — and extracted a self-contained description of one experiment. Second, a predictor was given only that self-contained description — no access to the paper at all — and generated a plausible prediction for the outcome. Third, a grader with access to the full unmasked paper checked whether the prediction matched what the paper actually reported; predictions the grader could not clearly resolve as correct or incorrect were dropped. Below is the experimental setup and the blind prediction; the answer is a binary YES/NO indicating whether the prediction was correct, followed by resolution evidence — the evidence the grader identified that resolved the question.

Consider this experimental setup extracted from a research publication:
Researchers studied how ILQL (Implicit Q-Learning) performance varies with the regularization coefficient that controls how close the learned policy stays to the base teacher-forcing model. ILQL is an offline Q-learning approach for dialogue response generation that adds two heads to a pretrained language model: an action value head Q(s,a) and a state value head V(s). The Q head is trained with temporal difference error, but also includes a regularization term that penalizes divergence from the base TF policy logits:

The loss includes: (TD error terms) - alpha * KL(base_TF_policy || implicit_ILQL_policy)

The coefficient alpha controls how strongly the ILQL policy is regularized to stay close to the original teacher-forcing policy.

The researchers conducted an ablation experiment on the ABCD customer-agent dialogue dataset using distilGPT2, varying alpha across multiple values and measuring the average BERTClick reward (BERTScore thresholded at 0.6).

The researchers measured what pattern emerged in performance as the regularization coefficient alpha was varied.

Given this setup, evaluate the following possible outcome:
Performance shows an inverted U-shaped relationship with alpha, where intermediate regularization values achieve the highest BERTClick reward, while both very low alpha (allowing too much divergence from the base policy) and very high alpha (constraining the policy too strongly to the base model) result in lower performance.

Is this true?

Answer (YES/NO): YES